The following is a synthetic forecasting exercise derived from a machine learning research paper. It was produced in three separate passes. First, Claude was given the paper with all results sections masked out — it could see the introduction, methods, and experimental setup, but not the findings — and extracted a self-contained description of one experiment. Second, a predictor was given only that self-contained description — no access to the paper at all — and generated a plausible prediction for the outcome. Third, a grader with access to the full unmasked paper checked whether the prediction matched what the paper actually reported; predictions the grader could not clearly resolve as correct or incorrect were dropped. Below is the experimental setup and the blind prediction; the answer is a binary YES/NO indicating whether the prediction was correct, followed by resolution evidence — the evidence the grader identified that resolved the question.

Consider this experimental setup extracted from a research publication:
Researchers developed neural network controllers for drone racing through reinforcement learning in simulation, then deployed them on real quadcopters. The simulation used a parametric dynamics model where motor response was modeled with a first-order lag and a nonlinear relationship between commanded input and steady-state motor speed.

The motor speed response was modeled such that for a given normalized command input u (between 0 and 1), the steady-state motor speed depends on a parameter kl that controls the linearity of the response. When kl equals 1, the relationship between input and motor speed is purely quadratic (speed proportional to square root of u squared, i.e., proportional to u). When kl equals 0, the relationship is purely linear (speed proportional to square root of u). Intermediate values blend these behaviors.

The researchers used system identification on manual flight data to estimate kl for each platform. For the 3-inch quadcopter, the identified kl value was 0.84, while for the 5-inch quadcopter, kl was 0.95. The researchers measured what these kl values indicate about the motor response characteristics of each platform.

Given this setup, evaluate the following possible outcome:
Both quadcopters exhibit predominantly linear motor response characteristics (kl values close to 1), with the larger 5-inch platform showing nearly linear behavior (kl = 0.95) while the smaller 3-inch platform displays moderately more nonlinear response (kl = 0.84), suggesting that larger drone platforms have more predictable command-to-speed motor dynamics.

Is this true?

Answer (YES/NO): NO